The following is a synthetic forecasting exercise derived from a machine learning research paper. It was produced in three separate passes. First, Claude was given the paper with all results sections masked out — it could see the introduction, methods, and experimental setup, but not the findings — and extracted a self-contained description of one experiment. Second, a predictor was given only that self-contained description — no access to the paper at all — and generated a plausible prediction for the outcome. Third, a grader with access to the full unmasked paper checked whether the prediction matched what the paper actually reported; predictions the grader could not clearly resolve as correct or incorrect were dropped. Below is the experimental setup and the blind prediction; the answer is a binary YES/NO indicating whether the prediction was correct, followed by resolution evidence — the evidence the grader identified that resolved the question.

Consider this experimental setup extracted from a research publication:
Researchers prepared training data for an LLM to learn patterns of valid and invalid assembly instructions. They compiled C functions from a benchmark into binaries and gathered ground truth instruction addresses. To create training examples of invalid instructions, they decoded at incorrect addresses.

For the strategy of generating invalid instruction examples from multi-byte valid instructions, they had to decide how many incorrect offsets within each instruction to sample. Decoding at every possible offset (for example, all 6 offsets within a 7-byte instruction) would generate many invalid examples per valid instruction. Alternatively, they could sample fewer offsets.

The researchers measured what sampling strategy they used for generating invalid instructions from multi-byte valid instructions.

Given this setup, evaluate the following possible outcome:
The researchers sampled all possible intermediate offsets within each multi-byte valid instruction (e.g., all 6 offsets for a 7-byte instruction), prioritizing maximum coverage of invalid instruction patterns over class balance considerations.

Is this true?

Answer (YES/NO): NO